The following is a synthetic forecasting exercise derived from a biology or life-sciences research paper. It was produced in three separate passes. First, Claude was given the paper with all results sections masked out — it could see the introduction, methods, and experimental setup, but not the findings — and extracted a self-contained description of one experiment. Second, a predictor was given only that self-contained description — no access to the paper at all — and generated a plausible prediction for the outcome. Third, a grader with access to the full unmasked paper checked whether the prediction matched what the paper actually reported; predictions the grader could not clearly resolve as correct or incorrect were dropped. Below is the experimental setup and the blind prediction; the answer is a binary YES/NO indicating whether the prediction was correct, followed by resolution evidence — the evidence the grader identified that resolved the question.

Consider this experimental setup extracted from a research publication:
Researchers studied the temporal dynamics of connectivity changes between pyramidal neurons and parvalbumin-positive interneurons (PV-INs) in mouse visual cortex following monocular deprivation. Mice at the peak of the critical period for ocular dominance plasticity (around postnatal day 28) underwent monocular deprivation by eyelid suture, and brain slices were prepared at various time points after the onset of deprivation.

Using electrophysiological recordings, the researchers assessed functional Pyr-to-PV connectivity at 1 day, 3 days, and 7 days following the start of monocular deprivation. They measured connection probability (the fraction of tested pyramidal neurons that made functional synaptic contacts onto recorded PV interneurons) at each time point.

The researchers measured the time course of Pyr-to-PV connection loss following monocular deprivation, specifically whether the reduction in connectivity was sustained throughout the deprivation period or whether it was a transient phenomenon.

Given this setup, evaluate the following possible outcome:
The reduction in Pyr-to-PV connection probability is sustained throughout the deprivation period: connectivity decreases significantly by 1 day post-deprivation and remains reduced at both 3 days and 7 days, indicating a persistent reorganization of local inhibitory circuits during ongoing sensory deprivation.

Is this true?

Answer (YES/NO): NO